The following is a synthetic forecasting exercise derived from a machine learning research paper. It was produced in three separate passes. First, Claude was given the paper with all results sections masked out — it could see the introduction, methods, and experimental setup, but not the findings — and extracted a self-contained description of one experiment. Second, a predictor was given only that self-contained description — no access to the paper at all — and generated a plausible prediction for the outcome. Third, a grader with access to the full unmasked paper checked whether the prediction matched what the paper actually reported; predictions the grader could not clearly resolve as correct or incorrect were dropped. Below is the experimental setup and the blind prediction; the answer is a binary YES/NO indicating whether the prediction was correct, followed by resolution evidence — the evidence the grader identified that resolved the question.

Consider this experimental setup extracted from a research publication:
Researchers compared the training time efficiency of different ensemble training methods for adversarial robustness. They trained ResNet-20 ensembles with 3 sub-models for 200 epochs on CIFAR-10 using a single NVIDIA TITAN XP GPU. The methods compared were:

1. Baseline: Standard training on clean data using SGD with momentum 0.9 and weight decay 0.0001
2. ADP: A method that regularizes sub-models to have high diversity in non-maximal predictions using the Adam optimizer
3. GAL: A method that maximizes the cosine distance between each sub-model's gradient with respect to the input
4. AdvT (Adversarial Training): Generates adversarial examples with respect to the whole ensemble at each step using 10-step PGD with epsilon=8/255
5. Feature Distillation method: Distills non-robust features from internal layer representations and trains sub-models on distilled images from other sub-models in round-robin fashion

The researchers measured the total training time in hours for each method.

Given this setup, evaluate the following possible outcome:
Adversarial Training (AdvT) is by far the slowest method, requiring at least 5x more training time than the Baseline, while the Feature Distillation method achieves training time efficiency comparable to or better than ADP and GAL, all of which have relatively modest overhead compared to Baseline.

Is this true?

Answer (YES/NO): NO